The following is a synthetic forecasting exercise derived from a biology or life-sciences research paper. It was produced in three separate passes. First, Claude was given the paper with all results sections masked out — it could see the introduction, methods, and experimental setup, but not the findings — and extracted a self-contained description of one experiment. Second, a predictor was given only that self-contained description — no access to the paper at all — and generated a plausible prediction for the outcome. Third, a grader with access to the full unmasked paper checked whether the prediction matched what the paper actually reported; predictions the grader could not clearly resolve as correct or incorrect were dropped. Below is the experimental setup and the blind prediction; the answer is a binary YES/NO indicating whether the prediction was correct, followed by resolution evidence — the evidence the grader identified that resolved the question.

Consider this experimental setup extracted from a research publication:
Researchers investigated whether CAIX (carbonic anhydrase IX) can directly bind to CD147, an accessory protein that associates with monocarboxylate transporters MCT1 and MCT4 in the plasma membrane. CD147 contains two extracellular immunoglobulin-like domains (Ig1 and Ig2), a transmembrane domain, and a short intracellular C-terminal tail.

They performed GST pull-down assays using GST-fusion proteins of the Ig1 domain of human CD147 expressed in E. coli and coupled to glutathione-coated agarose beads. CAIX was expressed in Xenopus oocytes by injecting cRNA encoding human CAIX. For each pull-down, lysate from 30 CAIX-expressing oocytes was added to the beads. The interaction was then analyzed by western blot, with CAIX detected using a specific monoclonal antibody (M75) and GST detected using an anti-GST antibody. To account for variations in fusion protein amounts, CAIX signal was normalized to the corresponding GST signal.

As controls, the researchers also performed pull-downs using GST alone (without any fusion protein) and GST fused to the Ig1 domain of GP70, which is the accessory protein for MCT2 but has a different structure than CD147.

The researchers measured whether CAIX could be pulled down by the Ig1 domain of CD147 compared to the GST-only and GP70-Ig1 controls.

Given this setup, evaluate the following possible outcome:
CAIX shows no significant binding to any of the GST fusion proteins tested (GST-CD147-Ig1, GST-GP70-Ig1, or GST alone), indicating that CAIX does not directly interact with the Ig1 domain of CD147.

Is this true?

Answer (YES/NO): NO